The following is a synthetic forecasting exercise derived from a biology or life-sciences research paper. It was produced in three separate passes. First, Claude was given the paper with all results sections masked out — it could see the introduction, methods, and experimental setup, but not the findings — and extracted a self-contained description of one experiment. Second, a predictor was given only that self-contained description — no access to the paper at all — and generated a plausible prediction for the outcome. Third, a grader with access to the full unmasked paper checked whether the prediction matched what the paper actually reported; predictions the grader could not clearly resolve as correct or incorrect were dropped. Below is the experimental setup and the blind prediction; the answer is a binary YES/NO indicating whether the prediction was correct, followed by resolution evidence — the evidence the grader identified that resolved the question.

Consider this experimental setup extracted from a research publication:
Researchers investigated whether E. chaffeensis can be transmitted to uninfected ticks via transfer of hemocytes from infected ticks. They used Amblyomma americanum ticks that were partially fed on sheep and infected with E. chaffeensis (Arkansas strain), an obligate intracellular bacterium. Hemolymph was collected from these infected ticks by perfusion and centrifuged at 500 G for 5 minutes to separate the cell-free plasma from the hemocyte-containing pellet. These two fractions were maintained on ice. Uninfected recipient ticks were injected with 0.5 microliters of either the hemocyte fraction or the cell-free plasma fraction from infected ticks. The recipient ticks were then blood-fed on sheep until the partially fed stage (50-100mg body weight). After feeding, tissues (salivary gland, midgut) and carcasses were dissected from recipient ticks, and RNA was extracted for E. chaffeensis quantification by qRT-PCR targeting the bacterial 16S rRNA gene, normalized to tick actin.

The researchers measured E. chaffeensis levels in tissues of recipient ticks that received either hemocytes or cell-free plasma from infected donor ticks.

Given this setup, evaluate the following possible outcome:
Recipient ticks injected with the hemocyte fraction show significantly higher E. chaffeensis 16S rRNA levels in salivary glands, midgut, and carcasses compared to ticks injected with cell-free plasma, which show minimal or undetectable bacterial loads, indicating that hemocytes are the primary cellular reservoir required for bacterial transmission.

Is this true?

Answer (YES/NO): NO